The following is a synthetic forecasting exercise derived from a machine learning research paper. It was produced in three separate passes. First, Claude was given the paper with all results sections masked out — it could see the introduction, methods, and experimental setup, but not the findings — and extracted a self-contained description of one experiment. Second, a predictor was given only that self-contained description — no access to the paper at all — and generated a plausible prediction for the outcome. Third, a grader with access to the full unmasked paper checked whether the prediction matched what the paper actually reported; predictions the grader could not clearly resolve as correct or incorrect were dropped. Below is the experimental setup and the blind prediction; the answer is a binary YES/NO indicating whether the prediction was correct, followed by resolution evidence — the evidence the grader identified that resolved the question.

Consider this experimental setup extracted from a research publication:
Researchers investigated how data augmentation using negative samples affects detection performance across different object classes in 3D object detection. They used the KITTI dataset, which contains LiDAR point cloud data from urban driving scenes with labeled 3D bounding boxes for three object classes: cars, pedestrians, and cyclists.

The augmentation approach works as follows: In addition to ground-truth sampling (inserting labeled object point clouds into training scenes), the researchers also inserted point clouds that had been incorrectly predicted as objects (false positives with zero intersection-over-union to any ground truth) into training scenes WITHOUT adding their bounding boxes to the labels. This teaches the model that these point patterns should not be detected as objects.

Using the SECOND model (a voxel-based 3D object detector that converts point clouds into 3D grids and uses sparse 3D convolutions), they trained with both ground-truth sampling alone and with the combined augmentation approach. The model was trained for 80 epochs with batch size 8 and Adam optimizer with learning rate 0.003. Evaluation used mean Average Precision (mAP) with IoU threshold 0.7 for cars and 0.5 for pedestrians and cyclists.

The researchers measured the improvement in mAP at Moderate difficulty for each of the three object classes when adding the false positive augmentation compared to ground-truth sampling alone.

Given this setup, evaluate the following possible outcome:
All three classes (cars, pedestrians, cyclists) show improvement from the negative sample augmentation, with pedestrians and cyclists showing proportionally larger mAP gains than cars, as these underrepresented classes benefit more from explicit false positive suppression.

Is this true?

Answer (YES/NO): YES